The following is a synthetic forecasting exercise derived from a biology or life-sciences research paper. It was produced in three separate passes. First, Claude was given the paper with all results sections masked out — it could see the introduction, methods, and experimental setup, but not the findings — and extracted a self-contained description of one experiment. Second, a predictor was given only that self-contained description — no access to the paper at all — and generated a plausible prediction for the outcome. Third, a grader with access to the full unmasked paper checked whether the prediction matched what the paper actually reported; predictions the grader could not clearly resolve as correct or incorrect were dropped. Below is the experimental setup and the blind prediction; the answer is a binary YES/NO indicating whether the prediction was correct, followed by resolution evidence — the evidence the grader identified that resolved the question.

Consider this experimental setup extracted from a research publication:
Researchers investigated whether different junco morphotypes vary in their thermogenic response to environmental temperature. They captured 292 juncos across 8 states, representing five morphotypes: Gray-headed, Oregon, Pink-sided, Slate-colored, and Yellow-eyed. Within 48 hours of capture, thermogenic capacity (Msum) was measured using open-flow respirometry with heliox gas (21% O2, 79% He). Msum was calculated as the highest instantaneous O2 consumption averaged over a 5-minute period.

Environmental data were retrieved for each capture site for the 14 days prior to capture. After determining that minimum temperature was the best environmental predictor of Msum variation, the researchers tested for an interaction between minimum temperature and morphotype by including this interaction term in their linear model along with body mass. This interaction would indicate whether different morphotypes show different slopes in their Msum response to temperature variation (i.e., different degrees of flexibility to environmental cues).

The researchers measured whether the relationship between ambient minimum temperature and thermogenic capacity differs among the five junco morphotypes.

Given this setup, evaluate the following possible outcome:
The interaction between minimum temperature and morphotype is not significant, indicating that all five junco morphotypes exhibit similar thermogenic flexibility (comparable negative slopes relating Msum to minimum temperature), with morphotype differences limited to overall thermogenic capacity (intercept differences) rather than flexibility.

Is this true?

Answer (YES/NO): NO